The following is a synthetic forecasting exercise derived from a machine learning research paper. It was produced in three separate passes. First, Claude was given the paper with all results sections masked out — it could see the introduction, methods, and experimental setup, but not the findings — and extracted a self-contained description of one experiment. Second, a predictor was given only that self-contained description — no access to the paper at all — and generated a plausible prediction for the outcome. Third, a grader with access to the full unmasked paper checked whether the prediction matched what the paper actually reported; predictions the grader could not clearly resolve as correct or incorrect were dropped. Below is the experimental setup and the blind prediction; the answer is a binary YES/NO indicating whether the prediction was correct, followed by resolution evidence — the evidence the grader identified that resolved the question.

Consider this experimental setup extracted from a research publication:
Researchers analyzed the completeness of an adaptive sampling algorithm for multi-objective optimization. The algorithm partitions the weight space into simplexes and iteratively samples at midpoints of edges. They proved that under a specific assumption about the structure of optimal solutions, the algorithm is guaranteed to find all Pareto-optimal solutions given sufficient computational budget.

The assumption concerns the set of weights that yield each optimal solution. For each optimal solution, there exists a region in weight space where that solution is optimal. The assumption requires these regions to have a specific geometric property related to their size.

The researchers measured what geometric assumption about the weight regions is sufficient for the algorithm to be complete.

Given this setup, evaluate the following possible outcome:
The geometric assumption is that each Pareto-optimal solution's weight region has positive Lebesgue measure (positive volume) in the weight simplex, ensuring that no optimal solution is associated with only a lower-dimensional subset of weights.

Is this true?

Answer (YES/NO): NO